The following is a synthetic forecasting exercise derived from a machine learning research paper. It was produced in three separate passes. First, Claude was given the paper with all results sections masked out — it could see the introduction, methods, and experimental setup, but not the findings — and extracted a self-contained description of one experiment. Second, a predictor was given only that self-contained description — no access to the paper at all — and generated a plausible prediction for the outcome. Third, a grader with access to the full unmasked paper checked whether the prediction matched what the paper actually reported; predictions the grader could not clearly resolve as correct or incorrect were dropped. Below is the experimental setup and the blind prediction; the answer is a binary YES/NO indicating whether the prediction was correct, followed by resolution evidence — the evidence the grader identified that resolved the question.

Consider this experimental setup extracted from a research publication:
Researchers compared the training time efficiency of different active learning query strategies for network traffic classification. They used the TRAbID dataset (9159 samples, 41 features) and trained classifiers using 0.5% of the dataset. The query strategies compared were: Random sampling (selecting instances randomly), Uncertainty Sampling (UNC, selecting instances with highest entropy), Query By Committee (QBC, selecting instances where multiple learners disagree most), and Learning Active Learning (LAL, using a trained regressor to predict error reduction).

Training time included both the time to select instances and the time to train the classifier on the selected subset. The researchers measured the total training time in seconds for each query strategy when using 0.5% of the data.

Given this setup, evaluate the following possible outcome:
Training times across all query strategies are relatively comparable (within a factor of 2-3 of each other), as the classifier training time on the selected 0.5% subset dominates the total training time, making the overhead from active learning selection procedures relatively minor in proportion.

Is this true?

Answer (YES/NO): NO